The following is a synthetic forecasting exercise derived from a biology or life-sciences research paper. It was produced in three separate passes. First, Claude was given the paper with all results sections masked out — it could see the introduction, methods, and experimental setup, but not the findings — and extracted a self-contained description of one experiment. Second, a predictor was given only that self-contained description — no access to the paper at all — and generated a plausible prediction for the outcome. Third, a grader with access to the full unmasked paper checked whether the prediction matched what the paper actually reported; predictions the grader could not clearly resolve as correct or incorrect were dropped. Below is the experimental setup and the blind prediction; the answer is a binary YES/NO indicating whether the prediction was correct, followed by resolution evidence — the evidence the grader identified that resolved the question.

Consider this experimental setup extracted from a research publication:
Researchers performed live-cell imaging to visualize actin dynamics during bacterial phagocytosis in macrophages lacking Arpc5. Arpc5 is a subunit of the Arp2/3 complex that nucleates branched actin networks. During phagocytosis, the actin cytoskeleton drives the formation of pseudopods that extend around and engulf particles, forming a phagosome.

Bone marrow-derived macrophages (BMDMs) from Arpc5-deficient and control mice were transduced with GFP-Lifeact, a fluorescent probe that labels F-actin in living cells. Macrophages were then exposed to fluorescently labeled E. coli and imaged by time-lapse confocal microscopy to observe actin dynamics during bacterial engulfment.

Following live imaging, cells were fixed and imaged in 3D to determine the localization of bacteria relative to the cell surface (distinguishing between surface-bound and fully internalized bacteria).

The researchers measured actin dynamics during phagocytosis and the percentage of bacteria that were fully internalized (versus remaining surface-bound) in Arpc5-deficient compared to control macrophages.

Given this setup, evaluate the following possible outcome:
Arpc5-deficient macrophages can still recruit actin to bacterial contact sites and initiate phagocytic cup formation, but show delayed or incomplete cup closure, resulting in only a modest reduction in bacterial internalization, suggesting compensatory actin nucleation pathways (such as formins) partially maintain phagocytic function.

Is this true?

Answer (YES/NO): NO